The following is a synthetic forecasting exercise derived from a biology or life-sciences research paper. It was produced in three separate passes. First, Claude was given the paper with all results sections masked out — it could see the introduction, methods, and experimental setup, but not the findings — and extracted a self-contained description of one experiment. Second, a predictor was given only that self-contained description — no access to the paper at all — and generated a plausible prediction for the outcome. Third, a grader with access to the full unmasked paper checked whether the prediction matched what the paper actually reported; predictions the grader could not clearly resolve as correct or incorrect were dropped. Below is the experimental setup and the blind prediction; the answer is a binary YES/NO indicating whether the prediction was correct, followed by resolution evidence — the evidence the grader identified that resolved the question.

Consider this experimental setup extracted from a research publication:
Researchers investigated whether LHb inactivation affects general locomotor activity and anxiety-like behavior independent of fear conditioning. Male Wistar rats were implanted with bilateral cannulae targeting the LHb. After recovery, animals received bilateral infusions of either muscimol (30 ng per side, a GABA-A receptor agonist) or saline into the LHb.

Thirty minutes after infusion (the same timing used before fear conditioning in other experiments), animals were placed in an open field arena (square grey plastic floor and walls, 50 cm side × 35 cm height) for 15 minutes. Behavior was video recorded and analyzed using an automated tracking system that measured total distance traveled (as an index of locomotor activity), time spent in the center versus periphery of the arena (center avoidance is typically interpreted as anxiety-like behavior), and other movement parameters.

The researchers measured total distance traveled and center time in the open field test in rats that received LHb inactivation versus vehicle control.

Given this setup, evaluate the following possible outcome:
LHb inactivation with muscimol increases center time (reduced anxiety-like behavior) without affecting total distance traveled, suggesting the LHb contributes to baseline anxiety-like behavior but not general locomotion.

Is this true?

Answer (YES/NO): NO